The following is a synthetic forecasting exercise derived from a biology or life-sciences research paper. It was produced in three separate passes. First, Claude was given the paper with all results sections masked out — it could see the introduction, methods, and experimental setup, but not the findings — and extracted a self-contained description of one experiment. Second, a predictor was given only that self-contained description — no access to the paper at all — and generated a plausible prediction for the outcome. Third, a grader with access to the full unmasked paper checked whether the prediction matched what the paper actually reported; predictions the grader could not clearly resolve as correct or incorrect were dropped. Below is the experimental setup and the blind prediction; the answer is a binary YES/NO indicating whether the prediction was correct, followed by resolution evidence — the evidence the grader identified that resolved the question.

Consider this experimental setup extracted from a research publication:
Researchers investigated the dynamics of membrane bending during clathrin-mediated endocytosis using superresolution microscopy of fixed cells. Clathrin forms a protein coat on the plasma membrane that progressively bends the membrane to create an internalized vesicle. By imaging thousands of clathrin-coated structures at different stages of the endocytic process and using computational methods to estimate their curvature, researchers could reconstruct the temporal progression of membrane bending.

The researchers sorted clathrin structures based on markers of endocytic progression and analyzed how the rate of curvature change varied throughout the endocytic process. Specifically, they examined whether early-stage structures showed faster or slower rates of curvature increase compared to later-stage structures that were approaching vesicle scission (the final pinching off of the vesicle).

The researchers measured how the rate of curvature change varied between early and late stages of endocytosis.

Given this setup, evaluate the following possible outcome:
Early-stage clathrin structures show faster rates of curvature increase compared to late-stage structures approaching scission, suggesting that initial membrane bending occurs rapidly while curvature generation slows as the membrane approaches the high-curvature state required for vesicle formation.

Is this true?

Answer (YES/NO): YES